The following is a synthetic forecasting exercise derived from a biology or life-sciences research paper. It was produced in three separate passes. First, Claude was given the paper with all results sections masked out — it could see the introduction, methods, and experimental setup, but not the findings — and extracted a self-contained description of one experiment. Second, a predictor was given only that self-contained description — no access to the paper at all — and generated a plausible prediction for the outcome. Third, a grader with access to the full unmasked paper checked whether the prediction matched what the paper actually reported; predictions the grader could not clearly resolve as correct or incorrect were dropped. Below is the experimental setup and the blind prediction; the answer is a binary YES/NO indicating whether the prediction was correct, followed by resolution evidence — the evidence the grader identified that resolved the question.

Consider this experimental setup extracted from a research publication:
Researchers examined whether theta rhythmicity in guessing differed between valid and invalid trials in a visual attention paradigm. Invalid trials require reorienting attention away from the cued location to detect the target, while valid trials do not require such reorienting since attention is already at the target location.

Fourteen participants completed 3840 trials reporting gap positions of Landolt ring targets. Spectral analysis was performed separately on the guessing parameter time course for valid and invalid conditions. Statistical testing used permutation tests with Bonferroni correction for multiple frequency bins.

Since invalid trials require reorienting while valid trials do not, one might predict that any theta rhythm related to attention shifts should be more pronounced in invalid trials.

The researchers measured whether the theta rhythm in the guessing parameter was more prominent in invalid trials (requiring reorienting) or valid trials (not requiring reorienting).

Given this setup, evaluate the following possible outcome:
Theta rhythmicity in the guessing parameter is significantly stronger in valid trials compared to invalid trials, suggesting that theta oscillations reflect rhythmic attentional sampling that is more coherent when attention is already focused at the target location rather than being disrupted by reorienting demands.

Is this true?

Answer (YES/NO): NO